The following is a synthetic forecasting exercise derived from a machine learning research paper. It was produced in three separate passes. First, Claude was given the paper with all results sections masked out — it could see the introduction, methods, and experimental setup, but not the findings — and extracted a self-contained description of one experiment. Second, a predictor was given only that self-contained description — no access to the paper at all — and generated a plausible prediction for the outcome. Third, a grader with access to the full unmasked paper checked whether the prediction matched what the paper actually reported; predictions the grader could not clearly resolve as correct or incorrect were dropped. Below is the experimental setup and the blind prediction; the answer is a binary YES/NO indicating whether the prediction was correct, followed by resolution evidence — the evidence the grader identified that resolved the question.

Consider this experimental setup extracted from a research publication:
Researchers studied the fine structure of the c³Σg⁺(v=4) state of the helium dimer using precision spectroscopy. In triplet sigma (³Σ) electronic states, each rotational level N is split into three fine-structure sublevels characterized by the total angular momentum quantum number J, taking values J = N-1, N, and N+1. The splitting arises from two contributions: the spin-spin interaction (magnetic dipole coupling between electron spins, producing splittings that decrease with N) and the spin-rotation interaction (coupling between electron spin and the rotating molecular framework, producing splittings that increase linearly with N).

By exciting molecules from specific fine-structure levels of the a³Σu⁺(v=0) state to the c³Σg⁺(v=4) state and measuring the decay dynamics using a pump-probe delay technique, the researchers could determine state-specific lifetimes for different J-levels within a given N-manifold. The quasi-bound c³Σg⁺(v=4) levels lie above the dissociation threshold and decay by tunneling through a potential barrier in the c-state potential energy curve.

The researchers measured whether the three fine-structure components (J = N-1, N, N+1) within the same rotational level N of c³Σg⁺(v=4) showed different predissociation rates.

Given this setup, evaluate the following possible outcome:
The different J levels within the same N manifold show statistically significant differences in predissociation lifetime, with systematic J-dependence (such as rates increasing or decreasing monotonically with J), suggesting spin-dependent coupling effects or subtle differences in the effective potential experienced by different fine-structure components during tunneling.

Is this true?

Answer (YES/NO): NO